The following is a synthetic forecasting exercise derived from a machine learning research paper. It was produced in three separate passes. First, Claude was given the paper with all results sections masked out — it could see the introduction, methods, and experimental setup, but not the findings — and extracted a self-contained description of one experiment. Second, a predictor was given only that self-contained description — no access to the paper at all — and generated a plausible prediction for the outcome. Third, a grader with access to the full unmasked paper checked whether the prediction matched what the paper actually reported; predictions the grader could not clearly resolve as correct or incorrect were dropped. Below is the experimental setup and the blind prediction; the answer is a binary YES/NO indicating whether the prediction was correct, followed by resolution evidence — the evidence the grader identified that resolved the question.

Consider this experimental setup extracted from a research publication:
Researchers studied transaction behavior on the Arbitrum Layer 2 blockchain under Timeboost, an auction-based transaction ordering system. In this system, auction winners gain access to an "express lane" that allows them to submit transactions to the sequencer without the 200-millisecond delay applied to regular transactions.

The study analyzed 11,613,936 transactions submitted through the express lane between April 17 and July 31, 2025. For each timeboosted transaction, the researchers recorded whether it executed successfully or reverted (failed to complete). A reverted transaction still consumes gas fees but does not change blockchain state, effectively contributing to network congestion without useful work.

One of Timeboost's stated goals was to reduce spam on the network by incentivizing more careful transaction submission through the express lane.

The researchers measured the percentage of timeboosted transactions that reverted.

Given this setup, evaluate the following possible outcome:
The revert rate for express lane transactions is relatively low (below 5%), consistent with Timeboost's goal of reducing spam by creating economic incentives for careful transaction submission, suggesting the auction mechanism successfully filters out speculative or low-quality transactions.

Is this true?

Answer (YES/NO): NO